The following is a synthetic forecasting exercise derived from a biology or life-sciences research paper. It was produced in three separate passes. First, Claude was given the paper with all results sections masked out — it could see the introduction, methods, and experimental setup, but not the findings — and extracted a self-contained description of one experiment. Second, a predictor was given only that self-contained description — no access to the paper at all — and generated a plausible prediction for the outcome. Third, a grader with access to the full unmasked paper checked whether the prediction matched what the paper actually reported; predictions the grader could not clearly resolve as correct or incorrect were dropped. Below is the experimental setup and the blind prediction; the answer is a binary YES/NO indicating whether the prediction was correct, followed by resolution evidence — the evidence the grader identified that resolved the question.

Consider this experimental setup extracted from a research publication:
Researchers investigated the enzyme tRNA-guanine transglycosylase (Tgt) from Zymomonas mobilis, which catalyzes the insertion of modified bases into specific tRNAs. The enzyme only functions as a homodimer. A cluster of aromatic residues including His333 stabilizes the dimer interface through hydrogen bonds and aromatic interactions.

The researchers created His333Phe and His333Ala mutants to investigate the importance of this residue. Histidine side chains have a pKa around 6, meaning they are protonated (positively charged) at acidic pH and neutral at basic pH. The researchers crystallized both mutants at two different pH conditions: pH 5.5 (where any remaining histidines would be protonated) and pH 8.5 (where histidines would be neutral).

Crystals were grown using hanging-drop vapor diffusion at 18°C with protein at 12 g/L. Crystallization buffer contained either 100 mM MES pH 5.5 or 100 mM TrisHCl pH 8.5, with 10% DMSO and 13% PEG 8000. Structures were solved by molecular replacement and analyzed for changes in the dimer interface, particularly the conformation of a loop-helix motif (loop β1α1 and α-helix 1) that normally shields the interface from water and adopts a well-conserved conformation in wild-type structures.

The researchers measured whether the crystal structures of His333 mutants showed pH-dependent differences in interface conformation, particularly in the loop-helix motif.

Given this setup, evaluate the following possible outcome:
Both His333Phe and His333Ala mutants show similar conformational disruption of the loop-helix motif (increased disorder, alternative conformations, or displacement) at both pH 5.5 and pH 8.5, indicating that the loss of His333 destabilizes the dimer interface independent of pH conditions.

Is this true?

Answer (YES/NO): NO